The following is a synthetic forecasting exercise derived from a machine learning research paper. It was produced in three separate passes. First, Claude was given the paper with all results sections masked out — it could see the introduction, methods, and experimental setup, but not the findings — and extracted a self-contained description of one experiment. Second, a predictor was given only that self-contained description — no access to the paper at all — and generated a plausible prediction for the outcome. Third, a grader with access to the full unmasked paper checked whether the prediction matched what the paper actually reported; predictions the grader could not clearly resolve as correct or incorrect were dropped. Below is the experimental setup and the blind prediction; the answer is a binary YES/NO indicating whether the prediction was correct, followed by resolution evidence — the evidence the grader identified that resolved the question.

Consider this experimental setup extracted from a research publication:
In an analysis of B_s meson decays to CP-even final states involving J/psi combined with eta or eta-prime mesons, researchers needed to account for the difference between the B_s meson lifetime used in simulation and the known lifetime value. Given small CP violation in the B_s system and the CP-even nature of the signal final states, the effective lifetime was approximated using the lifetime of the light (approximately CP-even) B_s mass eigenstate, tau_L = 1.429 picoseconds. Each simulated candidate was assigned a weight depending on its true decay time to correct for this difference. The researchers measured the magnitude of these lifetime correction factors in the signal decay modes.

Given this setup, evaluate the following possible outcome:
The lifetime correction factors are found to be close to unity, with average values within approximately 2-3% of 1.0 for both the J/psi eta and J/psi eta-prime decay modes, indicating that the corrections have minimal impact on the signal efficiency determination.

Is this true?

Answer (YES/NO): NO